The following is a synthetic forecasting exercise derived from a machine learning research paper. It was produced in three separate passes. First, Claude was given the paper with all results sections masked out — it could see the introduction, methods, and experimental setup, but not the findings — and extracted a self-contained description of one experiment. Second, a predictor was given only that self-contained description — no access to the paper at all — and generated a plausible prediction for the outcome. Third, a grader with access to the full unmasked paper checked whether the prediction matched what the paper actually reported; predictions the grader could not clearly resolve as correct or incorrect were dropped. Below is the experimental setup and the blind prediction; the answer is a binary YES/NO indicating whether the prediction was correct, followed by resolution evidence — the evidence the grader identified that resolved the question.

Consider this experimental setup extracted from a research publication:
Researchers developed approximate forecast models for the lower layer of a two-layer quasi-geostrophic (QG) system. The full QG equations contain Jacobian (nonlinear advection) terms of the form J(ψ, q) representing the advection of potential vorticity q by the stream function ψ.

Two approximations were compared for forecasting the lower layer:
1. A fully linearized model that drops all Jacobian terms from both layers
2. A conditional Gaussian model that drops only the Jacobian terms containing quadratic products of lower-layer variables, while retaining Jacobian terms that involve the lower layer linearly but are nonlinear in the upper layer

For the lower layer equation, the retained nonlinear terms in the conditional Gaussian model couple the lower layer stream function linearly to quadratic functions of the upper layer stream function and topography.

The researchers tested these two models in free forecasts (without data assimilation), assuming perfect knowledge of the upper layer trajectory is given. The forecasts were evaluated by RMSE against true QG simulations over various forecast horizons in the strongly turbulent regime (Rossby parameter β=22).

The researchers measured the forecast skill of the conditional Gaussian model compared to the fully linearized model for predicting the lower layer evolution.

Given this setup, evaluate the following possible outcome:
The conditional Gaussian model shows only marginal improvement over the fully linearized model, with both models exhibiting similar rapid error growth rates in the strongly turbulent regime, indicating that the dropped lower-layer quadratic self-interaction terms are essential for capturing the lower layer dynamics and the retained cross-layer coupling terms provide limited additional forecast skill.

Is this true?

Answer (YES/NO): NO